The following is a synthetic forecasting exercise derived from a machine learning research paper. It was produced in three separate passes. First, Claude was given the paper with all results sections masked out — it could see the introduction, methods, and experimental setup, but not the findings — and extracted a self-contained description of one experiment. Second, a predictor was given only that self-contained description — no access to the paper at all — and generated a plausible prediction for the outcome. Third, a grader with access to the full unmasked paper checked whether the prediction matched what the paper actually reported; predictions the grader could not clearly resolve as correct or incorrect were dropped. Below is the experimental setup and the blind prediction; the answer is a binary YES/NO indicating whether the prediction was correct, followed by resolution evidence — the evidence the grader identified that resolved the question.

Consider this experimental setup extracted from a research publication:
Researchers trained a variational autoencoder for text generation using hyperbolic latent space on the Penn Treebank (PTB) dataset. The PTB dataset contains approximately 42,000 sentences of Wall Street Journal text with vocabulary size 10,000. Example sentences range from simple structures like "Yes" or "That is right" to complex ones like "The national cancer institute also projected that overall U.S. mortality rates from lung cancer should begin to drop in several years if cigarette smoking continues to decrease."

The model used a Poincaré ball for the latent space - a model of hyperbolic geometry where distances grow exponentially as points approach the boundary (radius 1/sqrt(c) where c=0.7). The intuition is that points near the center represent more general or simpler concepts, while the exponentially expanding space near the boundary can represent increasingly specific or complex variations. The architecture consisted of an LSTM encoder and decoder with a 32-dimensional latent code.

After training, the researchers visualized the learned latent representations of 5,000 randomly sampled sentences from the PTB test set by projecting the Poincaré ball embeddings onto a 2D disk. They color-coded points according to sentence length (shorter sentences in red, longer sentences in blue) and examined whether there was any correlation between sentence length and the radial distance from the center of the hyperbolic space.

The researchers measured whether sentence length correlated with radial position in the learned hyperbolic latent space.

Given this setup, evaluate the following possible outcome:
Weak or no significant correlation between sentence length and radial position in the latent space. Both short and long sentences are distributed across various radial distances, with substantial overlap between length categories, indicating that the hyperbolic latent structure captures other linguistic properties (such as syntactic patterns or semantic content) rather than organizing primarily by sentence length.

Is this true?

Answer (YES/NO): NO